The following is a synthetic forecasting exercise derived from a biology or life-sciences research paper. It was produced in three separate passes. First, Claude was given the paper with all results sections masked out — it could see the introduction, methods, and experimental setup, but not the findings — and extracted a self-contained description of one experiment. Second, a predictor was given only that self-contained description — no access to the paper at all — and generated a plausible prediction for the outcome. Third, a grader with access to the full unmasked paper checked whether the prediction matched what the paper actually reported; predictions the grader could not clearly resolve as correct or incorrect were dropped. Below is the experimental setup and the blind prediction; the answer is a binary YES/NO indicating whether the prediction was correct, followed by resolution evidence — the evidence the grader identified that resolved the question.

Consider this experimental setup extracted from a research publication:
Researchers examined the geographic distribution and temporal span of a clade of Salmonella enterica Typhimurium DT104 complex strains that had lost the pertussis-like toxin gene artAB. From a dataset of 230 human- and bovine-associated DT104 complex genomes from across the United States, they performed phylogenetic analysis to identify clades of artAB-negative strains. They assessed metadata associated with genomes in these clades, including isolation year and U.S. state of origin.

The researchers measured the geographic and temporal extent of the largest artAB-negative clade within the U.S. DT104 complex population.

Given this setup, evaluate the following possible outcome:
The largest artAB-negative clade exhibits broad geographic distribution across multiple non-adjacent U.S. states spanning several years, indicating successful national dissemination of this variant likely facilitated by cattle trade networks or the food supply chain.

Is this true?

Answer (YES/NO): YES